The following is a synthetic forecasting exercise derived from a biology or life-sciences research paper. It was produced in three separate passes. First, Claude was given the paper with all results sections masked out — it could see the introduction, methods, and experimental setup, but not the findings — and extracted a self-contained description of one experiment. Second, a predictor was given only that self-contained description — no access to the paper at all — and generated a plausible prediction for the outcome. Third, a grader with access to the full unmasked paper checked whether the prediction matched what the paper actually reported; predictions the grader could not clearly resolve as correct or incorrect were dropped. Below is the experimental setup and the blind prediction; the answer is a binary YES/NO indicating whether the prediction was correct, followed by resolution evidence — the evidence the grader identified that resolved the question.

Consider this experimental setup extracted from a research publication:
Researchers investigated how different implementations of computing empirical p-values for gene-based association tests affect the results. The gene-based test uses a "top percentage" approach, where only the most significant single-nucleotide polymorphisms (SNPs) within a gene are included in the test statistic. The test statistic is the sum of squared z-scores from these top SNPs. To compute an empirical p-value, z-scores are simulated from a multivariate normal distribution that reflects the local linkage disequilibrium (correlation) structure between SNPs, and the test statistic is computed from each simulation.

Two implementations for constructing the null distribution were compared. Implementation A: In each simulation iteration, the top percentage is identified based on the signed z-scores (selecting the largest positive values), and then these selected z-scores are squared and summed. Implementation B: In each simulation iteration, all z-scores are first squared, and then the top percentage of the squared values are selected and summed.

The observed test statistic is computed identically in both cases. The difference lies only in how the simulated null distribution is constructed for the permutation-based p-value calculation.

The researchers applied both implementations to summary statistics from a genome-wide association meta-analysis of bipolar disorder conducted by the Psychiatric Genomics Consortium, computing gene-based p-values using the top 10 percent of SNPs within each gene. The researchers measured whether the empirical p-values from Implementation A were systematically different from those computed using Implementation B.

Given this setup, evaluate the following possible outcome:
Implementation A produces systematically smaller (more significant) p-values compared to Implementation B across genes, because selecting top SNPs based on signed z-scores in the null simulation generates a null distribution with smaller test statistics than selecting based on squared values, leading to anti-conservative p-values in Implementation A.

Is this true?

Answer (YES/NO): YES